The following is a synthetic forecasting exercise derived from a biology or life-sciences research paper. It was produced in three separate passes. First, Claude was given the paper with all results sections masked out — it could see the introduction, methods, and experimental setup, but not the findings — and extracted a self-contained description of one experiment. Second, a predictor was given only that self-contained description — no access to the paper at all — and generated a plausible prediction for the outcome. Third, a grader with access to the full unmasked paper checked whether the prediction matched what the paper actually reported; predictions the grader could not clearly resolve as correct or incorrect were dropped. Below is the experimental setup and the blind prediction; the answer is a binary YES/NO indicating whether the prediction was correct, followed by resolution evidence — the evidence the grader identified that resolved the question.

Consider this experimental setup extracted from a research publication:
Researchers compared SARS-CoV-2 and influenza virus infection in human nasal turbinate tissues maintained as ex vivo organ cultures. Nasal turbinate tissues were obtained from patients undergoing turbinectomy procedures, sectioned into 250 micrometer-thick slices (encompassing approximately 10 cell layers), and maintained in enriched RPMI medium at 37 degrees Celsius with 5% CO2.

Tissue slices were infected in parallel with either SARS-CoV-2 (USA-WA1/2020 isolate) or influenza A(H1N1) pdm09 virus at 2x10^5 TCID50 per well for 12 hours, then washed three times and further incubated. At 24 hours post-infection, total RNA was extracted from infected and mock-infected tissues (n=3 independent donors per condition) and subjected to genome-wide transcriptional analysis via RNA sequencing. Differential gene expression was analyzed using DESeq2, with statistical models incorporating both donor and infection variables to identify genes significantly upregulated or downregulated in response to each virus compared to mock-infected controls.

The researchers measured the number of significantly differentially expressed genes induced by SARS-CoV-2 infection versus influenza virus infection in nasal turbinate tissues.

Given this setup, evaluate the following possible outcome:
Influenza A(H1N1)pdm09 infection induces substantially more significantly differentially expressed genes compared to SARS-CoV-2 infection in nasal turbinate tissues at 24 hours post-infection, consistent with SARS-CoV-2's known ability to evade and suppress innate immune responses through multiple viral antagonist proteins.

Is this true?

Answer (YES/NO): NO